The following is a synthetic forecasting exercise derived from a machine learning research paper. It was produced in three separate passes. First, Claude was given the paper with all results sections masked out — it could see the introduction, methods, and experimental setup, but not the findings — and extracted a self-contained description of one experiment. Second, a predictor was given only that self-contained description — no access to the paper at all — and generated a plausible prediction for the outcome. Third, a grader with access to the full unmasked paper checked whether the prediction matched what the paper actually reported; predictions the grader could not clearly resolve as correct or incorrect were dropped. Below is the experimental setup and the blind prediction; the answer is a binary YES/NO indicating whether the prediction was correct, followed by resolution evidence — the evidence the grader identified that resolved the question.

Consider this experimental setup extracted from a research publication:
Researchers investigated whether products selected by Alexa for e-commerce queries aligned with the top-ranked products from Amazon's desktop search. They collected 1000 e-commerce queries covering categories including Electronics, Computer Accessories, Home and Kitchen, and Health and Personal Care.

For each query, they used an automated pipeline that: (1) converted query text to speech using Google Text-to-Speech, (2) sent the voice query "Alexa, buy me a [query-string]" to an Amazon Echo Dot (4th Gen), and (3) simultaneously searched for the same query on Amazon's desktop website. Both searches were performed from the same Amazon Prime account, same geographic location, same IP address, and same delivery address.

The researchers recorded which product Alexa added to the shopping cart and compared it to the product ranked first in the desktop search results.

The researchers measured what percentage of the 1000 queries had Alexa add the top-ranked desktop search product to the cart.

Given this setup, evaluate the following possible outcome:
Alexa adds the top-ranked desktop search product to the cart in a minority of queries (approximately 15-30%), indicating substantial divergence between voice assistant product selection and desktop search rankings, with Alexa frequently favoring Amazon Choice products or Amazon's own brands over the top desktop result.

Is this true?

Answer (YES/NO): NO